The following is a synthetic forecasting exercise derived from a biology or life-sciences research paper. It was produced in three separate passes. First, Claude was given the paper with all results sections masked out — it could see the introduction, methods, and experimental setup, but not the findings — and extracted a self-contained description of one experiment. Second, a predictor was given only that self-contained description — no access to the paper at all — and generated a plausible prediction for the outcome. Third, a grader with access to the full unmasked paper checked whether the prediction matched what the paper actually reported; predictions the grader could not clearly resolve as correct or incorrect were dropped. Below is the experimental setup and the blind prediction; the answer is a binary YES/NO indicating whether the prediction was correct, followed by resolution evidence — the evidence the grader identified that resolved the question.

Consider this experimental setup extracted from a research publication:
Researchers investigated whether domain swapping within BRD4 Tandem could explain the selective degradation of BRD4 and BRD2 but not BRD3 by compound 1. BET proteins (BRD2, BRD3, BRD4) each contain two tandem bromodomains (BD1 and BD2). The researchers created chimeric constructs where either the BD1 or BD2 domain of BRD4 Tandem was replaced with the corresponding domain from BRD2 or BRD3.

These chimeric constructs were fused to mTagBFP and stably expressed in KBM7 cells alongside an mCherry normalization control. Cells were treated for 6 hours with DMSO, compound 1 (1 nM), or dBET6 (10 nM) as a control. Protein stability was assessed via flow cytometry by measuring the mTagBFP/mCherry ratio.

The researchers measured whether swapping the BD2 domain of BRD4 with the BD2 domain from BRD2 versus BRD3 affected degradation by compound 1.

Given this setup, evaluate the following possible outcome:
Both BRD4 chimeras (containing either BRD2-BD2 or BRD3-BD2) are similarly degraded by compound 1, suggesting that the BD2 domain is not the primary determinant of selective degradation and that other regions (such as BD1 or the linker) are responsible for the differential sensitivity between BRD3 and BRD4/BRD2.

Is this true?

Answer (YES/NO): NO